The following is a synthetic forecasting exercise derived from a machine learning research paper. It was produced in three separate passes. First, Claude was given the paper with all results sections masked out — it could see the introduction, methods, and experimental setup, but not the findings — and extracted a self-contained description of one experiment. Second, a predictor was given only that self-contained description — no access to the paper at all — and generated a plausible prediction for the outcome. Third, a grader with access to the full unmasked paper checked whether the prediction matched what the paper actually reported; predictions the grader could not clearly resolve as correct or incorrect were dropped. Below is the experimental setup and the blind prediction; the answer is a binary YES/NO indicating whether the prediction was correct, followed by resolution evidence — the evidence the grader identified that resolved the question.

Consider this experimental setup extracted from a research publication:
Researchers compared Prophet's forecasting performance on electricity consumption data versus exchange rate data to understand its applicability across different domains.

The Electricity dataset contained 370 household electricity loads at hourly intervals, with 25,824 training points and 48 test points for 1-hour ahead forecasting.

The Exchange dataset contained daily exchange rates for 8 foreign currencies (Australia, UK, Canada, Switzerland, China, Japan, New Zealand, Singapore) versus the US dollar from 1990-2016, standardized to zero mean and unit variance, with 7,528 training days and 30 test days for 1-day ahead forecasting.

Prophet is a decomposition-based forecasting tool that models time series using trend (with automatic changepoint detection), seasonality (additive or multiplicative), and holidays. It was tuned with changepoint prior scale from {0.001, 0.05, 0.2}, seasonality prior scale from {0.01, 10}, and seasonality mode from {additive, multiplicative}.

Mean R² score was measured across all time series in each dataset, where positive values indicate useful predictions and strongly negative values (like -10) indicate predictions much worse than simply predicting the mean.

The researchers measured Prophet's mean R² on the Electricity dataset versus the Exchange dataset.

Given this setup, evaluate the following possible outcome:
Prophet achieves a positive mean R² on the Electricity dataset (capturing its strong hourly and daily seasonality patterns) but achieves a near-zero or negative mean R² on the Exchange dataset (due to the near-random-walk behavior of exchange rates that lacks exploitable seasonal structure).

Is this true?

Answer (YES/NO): YES